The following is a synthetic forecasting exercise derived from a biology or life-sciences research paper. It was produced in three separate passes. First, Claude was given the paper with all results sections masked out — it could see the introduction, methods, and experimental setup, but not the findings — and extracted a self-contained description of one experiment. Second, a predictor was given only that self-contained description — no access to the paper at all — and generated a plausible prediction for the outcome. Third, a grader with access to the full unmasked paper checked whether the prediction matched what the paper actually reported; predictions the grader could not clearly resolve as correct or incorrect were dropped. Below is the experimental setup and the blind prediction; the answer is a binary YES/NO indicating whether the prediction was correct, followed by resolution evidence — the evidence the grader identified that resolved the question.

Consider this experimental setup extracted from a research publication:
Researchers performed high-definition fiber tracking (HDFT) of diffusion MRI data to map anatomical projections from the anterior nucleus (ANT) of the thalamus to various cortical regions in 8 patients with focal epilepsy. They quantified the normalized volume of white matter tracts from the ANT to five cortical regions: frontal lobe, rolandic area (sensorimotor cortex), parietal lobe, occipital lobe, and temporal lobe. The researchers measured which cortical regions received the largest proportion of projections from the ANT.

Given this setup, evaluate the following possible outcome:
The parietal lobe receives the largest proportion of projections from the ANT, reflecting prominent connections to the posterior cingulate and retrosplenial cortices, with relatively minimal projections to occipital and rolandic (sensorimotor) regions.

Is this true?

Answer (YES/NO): NO